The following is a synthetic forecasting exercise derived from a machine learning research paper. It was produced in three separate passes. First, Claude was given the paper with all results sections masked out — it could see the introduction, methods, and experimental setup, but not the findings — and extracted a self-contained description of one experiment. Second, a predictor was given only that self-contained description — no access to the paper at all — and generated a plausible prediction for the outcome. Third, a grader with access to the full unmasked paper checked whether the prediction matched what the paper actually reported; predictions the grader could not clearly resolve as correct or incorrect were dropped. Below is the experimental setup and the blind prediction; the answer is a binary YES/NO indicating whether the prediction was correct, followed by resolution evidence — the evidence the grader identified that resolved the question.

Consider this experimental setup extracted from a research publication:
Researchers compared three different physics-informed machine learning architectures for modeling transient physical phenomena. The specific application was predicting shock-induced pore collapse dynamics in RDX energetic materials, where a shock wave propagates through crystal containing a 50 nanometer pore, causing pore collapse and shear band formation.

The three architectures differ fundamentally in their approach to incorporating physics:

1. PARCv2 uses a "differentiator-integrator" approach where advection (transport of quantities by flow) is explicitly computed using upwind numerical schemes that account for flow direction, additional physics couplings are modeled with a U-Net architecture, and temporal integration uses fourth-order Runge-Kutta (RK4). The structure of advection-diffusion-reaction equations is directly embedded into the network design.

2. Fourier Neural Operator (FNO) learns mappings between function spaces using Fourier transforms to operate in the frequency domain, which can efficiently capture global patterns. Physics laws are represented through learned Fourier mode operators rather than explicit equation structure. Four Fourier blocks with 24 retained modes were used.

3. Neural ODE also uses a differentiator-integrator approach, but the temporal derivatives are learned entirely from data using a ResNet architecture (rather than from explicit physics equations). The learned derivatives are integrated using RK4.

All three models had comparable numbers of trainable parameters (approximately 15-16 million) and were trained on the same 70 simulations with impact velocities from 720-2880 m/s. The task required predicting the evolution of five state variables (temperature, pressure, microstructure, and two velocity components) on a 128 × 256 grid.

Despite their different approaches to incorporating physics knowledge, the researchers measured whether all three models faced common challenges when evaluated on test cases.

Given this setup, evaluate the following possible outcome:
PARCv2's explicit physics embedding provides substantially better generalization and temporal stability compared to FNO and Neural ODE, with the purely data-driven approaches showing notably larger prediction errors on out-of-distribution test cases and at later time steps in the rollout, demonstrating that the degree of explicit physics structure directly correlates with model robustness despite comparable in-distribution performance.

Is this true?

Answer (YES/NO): NO